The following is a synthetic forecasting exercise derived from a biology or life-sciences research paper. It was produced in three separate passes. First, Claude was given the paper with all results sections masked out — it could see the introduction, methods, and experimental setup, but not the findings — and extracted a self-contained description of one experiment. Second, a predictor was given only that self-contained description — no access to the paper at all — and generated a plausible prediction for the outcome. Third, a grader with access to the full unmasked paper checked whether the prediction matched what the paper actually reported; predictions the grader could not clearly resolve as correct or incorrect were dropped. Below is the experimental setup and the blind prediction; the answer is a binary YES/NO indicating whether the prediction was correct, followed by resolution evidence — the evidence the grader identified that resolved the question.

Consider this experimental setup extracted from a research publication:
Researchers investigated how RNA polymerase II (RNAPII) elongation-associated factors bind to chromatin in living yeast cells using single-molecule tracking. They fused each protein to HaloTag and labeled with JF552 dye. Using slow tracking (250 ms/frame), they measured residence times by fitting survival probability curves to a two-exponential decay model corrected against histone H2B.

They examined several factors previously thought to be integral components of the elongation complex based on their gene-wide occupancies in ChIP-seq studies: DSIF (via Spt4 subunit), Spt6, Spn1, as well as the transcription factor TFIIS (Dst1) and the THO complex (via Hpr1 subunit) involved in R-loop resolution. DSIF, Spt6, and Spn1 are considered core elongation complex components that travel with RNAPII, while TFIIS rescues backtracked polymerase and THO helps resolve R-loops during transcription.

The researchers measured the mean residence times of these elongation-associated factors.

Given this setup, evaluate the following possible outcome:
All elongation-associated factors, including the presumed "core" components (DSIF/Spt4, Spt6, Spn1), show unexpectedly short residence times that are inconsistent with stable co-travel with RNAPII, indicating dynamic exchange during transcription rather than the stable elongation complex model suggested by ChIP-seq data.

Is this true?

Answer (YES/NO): NO